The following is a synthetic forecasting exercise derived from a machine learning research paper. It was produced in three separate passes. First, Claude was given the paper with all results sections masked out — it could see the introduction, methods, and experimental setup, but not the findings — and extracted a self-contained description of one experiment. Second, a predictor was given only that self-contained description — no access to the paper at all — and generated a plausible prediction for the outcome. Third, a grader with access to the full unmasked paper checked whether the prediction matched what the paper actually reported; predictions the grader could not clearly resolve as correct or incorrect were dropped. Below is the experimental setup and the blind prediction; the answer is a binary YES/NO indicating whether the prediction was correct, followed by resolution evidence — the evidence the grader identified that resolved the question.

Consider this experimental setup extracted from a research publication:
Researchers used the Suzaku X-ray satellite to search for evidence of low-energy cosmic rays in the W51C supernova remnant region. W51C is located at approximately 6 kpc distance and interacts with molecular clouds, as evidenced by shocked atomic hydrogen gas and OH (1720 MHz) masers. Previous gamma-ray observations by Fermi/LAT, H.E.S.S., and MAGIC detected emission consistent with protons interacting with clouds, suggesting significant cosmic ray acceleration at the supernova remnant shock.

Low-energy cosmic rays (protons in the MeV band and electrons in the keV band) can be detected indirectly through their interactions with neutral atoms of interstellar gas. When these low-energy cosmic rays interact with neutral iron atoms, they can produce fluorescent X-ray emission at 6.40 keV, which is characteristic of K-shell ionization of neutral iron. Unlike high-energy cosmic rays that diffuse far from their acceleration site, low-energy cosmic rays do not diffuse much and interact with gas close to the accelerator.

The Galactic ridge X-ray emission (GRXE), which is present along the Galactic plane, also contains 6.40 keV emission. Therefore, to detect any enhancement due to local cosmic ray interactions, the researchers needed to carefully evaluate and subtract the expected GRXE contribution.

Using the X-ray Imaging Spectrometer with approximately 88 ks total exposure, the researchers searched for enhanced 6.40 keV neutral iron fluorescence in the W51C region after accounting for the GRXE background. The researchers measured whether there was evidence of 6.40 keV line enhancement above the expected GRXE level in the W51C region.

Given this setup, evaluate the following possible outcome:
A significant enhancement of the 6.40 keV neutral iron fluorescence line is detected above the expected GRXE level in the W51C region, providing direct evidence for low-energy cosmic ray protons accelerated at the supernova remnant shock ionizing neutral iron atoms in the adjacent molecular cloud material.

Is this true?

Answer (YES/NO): NO